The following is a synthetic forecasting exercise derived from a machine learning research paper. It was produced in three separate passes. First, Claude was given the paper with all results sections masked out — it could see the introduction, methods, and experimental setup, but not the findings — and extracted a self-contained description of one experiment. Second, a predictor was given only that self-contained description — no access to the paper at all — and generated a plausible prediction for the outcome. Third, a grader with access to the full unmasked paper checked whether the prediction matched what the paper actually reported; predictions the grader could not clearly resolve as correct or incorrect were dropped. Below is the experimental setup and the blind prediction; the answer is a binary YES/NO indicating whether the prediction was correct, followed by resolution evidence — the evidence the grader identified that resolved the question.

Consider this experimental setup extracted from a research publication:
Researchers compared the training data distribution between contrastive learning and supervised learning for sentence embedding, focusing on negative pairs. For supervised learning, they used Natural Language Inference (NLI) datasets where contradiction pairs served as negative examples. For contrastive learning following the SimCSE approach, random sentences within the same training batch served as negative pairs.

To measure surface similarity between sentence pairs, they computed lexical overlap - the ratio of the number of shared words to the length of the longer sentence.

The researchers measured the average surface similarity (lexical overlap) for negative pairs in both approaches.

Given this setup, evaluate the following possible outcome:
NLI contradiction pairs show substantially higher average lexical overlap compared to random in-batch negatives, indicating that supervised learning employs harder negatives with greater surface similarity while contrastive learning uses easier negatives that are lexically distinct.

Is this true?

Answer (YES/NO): YES